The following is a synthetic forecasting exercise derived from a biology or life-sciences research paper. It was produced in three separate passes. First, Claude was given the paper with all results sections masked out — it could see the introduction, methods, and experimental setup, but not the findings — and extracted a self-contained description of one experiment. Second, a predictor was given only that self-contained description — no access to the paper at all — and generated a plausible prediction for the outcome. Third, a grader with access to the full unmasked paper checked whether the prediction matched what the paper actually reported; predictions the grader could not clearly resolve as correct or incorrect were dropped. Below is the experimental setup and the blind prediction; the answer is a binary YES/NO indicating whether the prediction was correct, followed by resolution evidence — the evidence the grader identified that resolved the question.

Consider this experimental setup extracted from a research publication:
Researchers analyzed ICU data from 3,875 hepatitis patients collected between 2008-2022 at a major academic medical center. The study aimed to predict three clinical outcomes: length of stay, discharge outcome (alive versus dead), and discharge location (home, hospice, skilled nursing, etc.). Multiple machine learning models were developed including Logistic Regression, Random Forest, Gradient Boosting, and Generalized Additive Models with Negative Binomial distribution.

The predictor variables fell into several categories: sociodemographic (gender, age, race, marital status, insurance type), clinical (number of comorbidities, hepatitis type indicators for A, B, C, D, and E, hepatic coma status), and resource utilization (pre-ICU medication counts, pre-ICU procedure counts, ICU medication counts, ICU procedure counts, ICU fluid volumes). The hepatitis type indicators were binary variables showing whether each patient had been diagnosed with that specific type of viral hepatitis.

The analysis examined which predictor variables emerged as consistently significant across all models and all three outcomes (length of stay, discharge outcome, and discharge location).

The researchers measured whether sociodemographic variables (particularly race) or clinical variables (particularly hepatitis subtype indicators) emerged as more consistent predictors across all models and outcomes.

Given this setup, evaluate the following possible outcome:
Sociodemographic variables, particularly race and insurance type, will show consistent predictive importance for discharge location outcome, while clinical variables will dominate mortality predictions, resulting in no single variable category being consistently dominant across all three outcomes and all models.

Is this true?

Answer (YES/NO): NO